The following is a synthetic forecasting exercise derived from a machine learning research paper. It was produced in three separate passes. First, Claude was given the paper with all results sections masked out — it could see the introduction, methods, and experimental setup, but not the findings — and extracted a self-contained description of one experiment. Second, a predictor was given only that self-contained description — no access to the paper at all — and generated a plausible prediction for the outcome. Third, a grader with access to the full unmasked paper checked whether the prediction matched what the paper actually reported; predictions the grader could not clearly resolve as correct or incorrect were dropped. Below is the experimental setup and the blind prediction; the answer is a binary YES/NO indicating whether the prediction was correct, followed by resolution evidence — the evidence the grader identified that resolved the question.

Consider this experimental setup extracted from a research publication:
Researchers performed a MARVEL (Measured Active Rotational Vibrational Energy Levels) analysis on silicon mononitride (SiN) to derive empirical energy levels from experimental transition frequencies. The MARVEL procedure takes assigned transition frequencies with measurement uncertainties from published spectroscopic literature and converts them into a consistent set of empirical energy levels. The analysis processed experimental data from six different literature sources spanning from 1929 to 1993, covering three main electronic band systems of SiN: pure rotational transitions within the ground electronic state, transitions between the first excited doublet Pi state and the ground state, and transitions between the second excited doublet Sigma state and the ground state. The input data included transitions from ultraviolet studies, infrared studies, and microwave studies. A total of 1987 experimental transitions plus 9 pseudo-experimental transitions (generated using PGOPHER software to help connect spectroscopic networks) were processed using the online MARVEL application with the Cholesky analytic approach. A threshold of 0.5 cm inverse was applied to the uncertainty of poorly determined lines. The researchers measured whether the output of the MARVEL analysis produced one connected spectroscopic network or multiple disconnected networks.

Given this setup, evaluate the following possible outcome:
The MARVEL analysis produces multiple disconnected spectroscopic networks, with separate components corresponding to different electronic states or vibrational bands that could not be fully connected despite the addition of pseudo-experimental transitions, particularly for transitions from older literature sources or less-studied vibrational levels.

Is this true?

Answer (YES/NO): NO